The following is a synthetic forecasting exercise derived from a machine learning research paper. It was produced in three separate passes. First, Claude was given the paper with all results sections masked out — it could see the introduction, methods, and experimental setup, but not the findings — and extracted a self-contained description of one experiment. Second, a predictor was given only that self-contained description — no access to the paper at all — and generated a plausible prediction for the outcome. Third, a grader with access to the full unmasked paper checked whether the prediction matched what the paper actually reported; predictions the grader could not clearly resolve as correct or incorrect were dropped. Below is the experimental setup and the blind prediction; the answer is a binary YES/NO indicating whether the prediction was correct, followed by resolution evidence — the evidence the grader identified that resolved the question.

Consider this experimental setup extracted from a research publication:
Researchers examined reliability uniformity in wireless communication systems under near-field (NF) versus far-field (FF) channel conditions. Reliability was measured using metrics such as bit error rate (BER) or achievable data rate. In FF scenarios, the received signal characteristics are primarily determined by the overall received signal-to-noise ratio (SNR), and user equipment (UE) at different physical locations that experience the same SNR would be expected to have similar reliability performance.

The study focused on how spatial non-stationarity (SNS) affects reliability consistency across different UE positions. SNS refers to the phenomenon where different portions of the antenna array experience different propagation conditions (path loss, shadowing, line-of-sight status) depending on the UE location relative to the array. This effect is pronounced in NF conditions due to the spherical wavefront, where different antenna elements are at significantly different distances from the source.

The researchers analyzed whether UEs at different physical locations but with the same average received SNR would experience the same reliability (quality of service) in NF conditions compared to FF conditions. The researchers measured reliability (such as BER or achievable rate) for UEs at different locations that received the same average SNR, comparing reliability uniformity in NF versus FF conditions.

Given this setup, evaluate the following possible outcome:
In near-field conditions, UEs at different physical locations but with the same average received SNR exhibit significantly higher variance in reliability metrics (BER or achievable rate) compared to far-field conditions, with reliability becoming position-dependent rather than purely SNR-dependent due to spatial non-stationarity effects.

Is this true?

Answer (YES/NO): YES